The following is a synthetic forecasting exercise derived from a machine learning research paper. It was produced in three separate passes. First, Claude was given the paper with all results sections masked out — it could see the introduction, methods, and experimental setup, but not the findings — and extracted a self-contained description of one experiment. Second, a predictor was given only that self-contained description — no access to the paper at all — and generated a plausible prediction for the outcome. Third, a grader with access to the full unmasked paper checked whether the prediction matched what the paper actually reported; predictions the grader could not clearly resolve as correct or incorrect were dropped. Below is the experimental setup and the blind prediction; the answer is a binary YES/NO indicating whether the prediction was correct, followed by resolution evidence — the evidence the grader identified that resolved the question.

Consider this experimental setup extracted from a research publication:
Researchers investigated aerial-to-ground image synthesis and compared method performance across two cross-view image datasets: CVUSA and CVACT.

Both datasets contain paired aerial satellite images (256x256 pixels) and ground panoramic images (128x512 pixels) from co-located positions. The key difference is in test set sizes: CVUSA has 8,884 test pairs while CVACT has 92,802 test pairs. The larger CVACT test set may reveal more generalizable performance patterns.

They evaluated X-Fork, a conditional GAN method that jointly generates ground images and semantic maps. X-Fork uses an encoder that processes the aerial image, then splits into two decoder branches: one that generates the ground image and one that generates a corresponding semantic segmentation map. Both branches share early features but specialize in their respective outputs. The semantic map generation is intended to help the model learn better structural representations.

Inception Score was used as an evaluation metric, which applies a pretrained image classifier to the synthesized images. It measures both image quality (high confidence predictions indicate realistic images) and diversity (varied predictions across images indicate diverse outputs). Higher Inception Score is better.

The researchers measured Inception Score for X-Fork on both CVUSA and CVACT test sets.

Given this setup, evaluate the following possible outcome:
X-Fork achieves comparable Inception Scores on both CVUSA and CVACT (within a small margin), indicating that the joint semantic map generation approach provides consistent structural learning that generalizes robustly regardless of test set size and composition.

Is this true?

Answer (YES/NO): NO